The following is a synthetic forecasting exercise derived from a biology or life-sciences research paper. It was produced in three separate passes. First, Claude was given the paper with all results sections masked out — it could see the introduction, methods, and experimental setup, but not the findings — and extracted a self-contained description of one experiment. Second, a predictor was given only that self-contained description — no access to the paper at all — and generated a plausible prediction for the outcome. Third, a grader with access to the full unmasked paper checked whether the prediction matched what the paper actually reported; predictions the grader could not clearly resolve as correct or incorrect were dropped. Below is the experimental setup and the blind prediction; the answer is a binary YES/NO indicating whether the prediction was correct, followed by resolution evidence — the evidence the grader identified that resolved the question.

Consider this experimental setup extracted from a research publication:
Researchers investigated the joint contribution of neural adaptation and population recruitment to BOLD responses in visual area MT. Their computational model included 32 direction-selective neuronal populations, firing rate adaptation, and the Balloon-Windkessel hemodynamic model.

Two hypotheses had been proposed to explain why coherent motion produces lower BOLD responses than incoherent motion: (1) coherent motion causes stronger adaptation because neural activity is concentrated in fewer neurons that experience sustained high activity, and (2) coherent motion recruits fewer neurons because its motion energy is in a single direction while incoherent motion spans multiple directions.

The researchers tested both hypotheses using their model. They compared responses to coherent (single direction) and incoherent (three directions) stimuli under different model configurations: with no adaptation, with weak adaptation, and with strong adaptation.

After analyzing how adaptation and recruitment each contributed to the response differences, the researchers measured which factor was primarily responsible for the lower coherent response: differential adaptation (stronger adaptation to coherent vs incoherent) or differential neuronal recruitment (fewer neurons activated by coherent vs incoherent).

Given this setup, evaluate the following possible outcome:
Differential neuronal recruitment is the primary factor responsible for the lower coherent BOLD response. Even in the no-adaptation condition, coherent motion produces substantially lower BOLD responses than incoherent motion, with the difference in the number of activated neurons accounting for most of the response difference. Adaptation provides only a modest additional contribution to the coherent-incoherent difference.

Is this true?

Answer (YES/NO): YES